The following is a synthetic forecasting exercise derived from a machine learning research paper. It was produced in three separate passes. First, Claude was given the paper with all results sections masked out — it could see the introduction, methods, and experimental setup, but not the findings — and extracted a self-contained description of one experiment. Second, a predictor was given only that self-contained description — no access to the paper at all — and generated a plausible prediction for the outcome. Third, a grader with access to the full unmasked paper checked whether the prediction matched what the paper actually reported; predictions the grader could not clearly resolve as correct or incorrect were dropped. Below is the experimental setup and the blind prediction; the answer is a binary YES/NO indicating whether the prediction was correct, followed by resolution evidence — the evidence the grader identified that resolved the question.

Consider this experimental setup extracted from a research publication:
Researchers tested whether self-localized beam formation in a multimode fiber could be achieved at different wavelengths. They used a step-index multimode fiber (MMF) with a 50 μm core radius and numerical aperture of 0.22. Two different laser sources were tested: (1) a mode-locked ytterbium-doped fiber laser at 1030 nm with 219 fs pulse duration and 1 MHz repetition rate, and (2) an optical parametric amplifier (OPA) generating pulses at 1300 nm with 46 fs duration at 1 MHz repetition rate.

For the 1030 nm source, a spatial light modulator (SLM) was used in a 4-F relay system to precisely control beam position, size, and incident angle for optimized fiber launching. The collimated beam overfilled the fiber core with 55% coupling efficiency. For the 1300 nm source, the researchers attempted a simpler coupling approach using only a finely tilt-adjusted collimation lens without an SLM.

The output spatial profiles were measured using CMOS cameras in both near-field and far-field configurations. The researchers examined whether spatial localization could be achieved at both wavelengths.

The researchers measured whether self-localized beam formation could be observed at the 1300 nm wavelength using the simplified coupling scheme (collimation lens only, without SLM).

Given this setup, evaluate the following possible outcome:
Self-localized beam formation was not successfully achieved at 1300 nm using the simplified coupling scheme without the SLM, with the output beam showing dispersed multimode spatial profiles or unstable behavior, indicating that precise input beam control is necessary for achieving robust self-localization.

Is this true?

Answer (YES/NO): NO